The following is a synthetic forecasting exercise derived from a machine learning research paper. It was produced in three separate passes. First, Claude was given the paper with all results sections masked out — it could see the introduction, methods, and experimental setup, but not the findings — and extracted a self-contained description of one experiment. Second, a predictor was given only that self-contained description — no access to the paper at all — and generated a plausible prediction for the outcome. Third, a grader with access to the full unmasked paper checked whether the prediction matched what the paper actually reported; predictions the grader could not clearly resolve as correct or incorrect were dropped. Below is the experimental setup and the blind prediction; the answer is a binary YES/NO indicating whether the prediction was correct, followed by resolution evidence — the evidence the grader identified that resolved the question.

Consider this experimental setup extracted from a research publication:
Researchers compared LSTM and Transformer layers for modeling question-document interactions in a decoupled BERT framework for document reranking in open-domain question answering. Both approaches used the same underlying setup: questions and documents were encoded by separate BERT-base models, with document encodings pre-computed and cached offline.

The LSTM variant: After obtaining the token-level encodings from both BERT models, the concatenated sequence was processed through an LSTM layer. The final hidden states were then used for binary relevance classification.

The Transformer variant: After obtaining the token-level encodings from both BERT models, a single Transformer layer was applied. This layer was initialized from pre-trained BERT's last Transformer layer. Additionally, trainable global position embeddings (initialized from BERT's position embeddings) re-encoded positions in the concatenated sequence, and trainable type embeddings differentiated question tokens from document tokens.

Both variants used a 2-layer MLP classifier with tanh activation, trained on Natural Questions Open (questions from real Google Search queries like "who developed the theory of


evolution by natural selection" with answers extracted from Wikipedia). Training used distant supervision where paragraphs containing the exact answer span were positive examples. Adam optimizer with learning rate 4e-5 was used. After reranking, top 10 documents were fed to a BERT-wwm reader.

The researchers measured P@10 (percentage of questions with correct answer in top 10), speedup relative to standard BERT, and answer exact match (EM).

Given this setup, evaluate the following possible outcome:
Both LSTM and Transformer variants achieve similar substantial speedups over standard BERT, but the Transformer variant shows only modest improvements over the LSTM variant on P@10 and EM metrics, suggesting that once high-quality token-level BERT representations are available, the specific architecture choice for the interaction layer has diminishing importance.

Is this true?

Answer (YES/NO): YES